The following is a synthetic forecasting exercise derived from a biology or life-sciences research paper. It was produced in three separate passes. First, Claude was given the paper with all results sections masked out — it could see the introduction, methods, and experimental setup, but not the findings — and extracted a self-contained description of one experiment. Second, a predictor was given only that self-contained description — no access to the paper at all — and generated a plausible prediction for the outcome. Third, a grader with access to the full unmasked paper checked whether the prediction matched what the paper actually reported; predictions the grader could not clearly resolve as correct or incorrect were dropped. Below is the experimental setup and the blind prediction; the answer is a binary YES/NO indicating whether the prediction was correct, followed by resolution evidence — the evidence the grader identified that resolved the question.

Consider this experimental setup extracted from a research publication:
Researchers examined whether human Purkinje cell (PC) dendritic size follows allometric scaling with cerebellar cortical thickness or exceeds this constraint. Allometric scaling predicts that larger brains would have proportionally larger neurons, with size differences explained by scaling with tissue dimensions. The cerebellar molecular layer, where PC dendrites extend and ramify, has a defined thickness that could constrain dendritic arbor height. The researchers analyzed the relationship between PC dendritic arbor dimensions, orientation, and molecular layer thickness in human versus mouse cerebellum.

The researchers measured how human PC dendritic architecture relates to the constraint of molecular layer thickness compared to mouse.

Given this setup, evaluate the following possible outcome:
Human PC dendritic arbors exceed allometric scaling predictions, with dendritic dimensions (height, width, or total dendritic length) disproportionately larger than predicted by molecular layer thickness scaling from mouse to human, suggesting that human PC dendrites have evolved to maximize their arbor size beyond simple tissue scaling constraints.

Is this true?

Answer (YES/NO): YES